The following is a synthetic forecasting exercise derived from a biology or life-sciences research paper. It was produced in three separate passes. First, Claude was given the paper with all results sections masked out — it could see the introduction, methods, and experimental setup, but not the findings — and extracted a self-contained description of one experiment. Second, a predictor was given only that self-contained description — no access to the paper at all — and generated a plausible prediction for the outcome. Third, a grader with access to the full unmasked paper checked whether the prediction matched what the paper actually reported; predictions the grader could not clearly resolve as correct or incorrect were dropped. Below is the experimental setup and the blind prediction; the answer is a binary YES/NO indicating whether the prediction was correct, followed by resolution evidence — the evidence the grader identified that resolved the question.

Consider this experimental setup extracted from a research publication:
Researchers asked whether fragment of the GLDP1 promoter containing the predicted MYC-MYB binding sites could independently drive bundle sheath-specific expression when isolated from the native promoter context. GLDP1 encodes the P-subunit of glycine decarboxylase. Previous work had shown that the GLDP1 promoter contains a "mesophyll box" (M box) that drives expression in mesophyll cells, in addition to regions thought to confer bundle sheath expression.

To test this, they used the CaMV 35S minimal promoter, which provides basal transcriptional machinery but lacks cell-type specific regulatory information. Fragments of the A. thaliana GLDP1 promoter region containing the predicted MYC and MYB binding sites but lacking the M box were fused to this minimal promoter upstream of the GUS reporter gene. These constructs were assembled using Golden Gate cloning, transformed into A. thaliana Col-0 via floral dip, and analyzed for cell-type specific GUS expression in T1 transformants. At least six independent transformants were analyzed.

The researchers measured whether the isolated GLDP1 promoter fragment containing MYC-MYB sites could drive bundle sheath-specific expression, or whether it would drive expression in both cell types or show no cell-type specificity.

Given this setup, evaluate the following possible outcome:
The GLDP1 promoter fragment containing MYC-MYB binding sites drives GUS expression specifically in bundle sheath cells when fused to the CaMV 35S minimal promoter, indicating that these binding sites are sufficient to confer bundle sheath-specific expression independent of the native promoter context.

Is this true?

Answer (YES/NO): YES